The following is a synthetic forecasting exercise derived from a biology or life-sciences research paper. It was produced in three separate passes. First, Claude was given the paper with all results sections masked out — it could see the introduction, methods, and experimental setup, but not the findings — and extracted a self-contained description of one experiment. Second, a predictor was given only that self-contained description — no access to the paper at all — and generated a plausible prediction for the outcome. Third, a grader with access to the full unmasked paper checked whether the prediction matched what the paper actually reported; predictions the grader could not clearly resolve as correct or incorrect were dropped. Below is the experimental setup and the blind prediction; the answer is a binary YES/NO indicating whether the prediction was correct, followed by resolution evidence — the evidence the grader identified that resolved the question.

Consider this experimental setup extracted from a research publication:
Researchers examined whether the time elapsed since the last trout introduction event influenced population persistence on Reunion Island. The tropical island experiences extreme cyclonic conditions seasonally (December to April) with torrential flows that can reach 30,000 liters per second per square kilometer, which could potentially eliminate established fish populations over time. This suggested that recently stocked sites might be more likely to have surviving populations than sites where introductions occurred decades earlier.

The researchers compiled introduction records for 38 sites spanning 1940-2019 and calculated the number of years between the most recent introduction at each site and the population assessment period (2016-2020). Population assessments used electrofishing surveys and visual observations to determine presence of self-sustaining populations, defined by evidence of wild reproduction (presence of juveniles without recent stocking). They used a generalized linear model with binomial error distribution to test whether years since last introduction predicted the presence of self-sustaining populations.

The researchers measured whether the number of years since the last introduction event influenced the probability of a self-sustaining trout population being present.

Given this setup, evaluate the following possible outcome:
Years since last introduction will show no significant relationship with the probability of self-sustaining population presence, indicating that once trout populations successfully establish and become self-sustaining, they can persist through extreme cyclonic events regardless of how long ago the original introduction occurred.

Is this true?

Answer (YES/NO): YES